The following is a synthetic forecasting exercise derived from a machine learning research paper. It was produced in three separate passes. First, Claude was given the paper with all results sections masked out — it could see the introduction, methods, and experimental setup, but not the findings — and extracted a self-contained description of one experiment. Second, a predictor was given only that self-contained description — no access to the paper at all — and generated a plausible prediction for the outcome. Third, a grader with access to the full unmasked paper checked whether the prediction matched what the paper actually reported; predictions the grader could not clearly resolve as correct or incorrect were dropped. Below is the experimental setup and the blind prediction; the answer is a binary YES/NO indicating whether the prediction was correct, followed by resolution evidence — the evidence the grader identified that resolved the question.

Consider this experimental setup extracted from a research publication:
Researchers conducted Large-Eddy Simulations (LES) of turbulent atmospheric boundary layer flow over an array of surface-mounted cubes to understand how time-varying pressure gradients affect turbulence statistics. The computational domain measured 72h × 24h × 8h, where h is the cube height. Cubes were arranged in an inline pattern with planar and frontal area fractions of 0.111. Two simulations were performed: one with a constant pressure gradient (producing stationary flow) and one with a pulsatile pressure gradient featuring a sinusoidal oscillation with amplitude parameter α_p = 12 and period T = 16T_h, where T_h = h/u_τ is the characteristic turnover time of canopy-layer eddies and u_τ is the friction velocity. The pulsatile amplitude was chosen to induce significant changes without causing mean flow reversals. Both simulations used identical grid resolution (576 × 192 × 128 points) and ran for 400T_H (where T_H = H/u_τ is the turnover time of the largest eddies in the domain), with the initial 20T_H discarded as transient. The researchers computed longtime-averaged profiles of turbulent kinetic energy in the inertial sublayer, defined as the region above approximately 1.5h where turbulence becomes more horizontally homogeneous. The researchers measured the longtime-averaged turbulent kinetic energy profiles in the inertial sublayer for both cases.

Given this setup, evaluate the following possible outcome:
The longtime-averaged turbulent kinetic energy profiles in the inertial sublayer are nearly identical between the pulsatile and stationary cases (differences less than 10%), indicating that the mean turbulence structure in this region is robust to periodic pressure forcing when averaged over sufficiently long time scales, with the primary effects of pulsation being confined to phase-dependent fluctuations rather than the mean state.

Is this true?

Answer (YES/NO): YES